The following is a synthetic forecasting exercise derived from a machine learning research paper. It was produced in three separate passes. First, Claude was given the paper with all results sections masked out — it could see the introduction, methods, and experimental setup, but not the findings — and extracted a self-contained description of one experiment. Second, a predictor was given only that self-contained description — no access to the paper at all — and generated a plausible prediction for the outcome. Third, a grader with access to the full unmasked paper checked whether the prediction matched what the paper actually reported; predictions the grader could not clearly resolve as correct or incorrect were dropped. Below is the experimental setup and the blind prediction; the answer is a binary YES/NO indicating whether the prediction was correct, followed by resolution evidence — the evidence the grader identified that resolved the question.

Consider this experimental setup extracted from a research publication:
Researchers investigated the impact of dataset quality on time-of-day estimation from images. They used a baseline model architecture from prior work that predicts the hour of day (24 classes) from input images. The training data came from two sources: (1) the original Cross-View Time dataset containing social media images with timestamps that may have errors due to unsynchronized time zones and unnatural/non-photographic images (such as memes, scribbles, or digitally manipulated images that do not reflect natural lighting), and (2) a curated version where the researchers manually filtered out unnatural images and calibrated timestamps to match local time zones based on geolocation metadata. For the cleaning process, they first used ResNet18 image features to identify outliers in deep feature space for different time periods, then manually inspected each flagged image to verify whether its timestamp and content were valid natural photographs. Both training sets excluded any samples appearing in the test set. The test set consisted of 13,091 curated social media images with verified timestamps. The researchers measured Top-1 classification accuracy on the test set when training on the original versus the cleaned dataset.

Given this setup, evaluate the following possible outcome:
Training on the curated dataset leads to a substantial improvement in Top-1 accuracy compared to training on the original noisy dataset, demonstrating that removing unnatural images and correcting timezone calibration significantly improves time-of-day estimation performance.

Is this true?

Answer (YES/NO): NO